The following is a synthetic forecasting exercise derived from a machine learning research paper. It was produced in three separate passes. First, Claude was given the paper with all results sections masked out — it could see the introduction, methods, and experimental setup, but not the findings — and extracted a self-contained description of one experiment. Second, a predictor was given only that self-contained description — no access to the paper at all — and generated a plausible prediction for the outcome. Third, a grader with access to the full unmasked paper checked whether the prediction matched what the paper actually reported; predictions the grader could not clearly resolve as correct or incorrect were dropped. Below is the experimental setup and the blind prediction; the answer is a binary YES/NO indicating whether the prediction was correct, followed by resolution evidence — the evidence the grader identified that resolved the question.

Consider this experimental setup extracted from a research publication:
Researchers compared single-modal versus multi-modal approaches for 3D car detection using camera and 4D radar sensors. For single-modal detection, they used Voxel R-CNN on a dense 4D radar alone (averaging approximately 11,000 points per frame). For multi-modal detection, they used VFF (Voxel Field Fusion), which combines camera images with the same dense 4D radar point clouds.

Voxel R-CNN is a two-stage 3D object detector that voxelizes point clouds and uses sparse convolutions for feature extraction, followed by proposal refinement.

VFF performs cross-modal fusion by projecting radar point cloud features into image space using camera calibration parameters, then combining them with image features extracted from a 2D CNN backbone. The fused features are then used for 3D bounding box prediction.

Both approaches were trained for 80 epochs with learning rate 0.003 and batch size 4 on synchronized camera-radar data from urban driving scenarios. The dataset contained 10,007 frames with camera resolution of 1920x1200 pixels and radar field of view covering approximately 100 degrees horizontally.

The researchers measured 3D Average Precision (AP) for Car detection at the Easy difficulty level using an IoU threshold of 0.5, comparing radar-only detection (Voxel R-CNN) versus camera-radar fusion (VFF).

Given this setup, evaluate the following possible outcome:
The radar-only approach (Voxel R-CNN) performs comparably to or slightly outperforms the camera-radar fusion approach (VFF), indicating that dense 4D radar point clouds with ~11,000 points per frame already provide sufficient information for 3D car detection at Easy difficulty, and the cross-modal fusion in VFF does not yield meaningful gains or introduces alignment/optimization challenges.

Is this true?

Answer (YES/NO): NO